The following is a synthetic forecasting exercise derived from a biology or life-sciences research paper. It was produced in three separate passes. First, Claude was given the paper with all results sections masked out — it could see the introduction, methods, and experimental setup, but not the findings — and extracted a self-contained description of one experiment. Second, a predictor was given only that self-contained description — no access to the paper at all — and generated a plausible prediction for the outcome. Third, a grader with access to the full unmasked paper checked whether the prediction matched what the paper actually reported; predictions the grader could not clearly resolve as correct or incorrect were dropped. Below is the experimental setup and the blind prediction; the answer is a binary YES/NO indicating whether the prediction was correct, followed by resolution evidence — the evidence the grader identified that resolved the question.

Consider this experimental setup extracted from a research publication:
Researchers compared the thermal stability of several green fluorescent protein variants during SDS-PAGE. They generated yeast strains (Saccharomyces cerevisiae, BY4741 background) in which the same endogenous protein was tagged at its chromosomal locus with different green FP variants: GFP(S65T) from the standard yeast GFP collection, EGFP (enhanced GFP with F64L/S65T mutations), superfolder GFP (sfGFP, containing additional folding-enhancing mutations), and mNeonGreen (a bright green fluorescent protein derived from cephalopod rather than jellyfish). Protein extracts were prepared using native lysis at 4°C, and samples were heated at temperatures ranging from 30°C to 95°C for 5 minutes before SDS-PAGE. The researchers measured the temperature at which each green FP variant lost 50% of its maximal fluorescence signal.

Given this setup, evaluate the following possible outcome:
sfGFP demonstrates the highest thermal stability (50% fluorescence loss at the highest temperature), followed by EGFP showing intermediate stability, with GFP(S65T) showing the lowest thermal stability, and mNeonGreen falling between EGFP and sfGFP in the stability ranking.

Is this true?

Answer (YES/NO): NO